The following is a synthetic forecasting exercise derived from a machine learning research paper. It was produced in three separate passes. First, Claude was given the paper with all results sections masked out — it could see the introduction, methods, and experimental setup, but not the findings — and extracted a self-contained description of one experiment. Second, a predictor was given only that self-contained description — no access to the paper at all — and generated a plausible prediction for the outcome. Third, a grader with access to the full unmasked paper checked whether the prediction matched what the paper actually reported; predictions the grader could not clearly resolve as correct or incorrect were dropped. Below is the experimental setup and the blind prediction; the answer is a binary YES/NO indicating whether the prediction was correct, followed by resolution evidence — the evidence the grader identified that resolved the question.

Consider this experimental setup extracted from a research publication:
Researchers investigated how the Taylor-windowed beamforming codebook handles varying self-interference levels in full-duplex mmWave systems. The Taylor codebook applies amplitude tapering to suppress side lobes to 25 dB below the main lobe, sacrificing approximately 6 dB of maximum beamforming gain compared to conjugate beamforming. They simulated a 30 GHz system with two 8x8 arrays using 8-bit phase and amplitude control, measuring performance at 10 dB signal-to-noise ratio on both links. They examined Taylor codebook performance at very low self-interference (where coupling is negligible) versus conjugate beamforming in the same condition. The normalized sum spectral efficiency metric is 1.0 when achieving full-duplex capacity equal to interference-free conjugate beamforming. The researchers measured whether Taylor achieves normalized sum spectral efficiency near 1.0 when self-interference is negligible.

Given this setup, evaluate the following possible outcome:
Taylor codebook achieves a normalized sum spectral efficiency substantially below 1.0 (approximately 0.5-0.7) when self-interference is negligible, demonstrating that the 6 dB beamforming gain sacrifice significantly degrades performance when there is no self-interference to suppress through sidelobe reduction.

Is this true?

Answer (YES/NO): YES